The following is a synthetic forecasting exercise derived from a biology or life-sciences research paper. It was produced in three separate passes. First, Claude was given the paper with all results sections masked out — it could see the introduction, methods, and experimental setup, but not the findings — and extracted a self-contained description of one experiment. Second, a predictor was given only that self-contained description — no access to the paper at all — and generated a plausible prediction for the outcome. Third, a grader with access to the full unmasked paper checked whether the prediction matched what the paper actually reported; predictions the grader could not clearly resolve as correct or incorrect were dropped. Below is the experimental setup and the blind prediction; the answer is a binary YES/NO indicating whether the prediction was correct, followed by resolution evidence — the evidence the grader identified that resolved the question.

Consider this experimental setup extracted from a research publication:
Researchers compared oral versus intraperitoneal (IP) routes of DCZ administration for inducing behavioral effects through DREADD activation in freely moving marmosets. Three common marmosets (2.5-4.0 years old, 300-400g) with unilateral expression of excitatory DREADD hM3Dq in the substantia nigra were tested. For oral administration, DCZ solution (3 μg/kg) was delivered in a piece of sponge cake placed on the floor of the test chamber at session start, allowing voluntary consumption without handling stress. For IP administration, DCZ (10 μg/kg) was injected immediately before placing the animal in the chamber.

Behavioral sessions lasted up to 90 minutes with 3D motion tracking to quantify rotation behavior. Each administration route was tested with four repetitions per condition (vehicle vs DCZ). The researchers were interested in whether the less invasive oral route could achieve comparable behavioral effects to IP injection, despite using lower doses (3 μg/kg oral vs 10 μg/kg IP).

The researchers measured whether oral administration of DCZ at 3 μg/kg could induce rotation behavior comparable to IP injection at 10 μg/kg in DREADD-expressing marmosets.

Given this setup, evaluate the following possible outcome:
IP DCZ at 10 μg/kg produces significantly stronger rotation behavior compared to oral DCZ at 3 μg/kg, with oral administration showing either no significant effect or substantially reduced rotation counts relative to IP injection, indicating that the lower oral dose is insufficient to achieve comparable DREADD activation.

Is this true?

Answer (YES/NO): NO